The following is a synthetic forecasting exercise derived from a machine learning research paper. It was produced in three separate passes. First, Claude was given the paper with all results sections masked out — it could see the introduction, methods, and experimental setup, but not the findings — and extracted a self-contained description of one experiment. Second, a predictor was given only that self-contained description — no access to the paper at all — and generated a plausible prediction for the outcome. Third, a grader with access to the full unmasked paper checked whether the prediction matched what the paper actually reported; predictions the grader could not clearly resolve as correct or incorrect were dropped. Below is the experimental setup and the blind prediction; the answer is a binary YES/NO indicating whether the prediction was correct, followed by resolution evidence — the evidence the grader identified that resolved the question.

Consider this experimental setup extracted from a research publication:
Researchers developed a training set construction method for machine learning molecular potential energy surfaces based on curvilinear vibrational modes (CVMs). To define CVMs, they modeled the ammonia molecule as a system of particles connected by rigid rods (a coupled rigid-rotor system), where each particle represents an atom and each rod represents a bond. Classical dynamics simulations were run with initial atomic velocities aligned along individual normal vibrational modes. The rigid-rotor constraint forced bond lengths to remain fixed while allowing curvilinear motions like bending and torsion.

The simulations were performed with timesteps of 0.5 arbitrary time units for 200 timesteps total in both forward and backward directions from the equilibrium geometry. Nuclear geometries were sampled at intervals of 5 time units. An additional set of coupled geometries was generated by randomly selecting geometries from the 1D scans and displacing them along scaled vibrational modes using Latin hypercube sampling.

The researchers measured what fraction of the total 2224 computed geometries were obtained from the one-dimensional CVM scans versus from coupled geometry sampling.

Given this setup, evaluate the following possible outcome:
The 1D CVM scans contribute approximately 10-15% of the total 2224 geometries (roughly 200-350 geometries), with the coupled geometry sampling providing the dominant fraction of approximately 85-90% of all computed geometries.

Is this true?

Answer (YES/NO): YES